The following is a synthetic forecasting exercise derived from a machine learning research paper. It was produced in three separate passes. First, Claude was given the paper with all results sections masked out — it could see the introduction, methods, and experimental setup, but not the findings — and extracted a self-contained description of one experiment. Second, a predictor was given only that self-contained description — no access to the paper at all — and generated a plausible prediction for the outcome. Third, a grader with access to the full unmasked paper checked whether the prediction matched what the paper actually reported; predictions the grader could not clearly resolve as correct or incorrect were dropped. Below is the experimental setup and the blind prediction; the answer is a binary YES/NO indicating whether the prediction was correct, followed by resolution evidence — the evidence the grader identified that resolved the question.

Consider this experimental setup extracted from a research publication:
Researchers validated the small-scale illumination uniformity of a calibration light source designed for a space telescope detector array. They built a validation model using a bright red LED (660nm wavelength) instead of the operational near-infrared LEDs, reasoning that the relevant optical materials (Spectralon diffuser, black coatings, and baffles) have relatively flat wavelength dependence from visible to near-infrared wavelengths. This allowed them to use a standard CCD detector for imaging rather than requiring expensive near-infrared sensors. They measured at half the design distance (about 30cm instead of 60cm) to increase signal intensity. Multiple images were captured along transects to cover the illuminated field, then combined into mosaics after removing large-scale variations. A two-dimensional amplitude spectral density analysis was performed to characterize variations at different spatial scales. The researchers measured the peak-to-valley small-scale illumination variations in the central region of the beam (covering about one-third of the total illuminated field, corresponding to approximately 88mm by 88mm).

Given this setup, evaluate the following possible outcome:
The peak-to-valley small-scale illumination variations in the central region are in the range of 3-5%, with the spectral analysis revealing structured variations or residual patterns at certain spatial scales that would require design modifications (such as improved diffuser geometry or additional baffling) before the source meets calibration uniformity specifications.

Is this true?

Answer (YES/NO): NO